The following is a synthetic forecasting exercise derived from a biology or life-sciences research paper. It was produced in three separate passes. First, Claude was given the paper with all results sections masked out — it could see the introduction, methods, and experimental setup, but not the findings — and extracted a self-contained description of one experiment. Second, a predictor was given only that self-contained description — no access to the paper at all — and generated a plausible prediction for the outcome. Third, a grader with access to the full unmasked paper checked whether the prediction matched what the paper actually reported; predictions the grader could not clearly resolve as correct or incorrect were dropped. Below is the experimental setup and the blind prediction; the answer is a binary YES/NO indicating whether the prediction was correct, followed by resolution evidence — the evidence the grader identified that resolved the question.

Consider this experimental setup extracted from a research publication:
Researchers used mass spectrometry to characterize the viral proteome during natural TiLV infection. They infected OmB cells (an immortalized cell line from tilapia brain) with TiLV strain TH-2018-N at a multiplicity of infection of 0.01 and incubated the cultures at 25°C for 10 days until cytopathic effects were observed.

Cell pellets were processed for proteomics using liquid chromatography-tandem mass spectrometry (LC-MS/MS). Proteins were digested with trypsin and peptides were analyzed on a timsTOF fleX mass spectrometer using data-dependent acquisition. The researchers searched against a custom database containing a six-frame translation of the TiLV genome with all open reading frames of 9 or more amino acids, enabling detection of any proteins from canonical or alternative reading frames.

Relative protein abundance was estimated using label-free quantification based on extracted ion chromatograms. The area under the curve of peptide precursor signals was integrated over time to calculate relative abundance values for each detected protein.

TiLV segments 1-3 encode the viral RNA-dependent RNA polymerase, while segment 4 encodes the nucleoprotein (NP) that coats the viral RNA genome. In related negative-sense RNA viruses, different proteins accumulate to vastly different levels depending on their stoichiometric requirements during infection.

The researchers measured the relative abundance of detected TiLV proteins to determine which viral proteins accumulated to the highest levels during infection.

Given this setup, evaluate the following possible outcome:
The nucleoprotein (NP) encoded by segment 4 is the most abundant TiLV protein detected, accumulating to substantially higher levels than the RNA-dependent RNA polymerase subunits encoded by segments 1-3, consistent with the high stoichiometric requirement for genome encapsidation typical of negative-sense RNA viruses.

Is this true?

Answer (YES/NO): YES